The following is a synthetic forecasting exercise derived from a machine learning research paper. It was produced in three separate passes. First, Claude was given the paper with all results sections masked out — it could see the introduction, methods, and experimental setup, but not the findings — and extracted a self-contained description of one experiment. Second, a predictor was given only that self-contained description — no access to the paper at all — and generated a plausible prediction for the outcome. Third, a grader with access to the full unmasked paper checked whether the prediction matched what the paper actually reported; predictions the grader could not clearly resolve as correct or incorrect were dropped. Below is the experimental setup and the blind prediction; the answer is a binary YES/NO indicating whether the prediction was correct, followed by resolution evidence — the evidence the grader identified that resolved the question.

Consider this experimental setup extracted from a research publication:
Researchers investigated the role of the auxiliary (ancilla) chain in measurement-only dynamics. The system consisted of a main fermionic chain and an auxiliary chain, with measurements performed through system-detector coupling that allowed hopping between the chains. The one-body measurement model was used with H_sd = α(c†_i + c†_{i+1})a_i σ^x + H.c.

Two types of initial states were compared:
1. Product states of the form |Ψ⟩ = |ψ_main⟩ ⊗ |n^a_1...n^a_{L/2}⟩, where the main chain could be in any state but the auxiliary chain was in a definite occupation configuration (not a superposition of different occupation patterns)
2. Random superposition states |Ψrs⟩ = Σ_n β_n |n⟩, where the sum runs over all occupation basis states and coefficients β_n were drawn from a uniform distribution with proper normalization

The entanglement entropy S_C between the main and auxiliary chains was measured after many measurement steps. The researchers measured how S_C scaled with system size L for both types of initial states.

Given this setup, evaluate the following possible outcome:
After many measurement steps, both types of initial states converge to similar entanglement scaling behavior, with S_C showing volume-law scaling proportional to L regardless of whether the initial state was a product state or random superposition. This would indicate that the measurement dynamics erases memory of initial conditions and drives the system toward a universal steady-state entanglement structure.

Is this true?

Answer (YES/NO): NO